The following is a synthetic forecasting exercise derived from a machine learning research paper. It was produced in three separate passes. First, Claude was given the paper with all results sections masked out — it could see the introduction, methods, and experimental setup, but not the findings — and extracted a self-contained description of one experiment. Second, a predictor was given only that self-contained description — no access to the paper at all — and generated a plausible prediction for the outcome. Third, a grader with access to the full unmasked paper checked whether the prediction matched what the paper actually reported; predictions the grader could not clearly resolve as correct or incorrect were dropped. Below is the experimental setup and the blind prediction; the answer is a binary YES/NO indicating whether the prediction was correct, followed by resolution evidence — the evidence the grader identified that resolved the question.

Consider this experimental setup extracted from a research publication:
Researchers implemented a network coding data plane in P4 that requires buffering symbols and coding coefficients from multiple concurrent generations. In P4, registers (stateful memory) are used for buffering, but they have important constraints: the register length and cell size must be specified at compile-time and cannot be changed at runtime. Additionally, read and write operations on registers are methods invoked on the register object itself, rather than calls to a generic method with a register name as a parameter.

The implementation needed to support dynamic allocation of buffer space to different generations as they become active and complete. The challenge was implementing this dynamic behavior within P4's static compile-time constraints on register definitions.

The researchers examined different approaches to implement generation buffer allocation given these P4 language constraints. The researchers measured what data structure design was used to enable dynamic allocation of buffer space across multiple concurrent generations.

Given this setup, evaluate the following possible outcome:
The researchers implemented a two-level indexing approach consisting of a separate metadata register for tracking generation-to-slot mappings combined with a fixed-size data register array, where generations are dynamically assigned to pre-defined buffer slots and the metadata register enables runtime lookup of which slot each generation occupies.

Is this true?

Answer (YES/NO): NO